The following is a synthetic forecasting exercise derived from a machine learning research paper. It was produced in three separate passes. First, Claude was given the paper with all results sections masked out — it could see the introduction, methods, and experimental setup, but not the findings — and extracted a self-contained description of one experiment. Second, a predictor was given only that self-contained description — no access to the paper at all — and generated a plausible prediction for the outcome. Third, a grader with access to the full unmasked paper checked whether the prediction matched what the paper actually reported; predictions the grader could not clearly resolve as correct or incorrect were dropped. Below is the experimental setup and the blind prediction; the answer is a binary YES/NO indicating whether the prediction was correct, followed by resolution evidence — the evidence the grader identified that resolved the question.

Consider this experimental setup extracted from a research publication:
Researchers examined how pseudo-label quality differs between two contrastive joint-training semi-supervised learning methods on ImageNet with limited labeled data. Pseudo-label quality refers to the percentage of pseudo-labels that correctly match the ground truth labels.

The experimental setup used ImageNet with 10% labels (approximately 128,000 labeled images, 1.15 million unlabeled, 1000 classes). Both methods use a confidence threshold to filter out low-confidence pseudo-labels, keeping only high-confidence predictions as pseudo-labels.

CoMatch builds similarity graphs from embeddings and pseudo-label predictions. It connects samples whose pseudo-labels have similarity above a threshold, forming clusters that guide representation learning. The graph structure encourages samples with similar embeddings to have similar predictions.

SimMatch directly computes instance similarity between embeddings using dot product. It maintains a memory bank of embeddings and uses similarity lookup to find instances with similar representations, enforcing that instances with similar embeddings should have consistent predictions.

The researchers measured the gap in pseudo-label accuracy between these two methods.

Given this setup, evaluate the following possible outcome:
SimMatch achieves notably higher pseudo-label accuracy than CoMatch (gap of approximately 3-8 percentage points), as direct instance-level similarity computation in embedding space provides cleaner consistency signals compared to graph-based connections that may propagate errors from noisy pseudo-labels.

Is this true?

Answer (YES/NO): NO